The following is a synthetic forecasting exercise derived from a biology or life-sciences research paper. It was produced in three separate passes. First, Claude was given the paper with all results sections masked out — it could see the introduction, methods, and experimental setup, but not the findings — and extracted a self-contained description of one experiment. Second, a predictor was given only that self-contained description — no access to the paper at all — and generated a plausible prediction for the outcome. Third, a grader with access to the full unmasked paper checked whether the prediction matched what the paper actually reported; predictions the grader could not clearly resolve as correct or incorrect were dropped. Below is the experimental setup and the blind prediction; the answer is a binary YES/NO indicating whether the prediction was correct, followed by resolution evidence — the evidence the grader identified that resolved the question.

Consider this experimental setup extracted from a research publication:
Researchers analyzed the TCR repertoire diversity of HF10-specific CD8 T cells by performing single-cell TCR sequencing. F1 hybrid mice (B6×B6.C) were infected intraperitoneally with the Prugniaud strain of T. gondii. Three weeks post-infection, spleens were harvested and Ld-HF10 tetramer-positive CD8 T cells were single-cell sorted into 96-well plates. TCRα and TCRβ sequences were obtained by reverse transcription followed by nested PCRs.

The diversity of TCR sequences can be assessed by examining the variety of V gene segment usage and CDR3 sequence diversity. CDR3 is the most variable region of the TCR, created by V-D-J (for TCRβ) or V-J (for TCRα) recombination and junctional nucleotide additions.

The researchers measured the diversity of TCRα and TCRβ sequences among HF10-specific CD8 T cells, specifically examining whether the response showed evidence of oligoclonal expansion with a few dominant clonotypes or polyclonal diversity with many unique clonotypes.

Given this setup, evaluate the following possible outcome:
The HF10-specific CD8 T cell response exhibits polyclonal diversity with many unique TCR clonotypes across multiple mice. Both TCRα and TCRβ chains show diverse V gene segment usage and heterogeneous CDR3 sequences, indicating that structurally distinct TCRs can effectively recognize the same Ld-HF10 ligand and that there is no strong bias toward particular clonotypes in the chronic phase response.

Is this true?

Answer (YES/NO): NO